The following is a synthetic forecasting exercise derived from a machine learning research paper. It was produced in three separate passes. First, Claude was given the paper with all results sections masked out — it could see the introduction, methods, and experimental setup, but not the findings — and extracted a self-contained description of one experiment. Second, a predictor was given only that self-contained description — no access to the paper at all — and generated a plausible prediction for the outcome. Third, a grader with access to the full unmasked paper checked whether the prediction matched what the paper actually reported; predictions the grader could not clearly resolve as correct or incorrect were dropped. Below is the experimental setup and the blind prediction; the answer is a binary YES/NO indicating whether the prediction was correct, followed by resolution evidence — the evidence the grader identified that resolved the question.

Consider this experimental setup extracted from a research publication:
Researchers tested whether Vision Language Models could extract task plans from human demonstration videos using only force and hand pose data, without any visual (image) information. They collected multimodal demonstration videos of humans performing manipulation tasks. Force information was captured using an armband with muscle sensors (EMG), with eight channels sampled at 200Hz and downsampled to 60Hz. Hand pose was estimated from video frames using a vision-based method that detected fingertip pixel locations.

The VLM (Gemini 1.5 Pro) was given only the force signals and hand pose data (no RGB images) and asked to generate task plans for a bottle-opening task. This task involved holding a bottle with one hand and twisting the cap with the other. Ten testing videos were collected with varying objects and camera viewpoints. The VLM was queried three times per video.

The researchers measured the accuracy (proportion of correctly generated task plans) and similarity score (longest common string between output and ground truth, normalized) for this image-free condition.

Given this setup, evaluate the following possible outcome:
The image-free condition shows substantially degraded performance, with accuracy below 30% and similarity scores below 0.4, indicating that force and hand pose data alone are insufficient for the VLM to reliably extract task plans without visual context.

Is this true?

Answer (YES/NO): NO